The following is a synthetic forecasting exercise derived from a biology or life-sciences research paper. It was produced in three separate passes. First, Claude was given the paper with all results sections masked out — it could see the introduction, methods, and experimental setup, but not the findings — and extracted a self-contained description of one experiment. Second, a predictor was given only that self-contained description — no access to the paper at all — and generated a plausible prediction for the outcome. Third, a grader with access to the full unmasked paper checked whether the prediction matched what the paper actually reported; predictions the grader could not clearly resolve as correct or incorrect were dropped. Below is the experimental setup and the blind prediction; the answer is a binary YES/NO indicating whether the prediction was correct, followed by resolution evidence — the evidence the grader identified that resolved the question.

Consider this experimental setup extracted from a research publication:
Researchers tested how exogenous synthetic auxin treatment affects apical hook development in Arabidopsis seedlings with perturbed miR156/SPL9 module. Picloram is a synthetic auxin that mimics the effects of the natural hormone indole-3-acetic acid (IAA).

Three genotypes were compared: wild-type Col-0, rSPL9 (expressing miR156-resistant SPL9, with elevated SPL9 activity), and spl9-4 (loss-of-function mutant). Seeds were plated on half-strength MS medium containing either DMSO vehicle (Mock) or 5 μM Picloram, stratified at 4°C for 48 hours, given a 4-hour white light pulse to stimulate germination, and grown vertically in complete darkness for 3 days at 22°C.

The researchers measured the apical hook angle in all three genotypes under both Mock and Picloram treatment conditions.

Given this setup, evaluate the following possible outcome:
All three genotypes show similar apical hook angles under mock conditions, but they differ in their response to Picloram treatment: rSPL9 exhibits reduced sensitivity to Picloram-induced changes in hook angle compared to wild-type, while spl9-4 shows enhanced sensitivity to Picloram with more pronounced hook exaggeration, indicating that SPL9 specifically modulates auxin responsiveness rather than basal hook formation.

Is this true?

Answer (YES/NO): NO